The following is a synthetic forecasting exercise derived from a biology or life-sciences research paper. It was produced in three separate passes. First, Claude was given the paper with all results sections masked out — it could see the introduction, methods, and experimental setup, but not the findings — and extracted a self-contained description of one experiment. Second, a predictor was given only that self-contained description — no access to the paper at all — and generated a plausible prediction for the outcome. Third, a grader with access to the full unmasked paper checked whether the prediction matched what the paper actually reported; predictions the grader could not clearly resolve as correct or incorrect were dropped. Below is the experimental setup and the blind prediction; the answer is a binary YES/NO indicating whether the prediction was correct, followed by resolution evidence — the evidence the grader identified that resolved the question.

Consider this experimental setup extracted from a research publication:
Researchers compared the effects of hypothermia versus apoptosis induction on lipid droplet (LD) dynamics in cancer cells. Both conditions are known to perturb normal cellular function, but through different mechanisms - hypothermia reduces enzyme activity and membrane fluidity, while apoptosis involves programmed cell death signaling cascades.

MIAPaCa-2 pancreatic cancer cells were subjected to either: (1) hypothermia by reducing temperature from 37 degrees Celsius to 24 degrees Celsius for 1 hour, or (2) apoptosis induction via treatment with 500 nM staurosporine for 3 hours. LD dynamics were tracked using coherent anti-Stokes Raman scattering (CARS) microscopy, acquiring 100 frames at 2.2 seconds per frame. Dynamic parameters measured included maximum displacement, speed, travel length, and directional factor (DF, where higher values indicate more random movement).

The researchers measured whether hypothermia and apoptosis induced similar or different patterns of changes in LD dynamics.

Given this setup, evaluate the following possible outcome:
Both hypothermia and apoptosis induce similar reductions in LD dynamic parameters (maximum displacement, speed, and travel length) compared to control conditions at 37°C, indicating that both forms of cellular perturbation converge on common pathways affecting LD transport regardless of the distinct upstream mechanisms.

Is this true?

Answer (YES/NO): YES